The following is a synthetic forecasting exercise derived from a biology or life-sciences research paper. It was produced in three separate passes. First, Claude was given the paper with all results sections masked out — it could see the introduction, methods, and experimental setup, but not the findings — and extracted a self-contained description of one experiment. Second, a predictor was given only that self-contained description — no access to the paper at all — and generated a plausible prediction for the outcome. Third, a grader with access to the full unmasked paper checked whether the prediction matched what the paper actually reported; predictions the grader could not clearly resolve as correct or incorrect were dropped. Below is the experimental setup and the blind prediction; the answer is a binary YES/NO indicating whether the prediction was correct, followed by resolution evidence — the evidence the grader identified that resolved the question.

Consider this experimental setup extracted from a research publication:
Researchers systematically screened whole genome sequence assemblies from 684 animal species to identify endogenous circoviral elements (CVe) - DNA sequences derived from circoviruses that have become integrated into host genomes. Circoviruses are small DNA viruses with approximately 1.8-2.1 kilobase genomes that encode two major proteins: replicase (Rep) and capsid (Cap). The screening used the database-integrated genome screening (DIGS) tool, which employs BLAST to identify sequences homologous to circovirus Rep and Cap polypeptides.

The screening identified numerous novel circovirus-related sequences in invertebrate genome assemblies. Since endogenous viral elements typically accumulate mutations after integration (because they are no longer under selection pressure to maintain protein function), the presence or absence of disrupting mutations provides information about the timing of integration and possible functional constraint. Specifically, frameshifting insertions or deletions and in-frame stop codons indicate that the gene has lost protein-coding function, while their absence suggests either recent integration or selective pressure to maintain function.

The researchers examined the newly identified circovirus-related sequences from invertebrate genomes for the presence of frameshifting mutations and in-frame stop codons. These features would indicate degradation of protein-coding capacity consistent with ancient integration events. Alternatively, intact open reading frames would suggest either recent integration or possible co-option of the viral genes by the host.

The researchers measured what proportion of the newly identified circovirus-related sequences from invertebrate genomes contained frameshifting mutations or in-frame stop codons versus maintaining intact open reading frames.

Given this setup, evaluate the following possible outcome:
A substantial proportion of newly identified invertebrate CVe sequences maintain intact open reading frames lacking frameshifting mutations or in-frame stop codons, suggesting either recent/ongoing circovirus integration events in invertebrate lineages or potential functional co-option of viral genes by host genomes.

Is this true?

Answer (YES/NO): YES